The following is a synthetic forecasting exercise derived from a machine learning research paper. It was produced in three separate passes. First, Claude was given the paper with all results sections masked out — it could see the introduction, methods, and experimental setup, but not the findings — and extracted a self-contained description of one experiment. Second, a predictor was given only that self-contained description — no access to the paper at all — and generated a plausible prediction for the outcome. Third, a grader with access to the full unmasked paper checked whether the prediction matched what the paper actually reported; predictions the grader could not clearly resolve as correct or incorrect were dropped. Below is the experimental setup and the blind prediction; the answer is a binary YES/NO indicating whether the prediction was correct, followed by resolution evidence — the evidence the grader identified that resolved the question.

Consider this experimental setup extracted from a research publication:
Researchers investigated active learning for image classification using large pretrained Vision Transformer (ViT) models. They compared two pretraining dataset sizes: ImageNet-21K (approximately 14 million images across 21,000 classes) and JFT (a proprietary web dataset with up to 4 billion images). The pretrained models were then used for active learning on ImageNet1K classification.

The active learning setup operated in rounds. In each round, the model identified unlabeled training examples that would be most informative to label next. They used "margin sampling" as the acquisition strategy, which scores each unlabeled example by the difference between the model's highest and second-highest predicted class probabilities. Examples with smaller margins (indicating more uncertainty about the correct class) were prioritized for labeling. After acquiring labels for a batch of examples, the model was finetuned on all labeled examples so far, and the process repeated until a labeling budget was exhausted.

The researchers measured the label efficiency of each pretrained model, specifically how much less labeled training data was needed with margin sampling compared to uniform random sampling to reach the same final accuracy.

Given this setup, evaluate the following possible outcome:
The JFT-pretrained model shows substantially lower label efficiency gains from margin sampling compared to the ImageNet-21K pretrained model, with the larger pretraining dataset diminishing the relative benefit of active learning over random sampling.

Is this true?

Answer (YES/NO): NO